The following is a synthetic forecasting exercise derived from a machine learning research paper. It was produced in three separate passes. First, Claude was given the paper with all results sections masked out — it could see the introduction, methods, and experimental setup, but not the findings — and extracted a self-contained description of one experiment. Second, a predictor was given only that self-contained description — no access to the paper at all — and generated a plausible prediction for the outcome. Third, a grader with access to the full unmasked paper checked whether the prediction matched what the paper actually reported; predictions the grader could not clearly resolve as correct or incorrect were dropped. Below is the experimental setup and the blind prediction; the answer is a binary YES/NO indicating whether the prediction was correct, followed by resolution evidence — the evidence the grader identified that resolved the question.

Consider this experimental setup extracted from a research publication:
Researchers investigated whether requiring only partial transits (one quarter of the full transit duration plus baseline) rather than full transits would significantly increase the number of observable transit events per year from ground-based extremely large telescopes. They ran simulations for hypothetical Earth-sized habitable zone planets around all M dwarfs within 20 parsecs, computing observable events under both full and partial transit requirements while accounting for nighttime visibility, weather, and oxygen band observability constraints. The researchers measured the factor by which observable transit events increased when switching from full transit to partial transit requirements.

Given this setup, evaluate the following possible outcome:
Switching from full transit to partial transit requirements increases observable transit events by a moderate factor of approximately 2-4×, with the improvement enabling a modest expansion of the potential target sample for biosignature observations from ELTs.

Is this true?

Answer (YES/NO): YES